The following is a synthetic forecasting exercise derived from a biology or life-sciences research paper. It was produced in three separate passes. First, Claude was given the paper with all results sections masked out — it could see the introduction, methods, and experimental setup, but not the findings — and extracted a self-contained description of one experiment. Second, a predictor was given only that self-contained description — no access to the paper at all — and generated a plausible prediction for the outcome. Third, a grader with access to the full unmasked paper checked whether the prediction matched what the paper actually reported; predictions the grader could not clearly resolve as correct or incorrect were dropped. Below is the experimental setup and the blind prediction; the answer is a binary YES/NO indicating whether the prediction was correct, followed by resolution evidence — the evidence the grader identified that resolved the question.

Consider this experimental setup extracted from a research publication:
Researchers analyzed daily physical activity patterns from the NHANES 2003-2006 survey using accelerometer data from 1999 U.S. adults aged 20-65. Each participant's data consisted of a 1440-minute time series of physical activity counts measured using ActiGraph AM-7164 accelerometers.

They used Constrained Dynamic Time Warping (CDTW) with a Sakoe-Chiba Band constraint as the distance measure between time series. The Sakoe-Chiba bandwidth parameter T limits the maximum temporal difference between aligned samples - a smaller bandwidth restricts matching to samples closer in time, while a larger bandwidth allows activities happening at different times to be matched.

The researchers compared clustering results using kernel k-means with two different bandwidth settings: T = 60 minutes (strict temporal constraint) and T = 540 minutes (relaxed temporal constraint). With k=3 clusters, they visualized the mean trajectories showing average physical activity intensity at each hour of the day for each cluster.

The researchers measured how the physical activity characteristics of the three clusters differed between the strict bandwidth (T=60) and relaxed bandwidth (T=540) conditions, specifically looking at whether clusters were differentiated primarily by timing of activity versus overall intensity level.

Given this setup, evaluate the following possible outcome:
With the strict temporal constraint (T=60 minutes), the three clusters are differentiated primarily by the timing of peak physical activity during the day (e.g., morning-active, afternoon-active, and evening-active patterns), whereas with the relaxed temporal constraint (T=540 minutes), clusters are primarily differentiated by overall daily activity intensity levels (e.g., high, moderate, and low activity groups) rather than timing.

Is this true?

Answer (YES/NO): YES